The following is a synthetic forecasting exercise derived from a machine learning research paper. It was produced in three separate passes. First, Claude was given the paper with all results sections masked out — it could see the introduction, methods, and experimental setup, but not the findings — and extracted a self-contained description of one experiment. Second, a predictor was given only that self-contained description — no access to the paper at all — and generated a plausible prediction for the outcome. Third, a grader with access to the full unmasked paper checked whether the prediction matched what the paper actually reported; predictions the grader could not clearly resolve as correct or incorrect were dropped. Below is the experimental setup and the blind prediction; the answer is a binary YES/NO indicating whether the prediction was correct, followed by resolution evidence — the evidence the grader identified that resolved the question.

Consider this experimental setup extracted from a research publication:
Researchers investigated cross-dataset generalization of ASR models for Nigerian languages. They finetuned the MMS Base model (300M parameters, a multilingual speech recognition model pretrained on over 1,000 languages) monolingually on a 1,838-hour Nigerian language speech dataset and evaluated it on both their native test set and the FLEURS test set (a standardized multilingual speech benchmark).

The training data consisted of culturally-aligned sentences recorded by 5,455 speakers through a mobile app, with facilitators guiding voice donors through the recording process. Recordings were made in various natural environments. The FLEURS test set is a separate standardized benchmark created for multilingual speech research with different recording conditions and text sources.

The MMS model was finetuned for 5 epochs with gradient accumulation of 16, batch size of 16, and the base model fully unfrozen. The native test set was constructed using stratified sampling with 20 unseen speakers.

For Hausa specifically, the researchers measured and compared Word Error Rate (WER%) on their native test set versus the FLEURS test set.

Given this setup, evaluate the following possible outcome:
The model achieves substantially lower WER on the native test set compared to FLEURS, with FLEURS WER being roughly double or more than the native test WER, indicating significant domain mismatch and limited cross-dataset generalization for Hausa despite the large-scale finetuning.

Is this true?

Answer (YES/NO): NO